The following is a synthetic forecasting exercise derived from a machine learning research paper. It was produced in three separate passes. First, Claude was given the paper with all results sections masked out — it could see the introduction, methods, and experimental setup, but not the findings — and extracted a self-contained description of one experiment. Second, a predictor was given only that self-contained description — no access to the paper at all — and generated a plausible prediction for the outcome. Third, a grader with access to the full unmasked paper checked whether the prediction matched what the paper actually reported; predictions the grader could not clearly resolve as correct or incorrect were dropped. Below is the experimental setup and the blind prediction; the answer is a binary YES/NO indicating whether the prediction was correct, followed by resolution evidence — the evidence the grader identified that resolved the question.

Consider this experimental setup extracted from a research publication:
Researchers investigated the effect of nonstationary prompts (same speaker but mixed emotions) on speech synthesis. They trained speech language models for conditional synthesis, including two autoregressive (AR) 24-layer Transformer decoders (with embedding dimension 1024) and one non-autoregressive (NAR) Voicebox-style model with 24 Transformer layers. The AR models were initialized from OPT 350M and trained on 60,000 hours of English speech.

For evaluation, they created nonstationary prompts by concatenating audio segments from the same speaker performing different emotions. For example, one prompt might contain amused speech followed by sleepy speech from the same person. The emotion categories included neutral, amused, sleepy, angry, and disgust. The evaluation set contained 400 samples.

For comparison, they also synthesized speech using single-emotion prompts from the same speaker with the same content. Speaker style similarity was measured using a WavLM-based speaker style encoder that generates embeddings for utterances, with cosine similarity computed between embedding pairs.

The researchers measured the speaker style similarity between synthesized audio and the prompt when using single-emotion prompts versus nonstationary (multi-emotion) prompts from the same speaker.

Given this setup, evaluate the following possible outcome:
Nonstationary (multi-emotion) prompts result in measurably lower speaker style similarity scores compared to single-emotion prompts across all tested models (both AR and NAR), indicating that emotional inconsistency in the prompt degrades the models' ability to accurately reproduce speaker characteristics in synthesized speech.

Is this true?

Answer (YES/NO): YES